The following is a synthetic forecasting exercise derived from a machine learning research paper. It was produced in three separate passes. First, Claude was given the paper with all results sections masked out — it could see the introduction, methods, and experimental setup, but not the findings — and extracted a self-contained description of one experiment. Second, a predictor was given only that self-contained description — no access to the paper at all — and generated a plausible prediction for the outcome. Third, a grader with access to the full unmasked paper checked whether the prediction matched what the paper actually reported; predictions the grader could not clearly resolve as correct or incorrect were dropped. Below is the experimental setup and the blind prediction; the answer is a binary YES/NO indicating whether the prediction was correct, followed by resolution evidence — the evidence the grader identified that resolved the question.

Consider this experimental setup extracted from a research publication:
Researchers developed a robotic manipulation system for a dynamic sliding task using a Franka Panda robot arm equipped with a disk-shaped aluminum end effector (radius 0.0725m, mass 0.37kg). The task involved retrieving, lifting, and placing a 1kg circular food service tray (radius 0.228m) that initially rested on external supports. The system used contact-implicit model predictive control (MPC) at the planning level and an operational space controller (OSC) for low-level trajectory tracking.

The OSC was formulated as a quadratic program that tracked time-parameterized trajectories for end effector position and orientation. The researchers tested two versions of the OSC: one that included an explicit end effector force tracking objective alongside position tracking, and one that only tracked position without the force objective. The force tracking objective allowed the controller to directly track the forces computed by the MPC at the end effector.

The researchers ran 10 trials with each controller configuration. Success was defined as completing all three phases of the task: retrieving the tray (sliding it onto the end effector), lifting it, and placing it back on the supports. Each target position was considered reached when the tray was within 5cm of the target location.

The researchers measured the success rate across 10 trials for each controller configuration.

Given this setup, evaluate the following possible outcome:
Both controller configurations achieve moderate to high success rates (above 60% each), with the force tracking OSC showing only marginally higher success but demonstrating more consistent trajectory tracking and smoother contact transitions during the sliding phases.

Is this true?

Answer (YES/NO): NO